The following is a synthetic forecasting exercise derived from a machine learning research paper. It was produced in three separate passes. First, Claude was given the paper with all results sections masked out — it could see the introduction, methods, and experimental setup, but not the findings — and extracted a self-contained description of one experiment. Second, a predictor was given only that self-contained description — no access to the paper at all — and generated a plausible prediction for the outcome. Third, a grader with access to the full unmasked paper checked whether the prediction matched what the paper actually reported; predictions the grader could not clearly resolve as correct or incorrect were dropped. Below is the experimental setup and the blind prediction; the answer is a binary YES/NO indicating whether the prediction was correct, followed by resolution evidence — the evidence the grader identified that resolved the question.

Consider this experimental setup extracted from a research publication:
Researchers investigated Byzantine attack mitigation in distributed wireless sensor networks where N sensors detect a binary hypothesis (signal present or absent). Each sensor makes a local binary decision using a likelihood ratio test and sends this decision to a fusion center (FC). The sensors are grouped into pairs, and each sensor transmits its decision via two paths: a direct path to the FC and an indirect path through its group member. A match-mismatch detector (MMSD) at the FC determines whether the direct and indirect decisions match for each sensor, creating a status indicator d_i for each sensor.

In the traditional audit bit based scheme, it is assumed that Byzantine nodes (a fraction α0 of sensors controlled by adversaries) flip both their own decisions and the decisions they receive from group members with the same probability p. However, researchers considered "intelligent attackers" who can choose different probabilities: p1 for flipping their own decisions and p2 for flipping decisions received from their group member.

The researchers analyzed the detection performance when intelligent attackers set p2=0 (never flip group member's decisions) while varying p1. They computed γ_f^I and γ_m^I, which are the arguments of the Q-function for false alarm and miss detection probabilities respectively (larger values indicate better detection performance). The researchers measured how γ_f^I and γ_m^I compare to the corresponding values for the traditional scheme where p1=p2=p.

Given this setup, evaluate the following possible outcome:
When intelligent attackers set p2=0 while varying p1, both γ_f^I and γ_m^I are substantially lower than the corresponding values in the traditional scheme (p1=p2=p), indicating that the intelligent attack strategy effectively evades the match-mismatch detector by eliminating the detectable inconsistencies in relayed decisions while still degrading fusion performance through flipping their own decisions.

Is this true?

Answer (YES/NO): YES